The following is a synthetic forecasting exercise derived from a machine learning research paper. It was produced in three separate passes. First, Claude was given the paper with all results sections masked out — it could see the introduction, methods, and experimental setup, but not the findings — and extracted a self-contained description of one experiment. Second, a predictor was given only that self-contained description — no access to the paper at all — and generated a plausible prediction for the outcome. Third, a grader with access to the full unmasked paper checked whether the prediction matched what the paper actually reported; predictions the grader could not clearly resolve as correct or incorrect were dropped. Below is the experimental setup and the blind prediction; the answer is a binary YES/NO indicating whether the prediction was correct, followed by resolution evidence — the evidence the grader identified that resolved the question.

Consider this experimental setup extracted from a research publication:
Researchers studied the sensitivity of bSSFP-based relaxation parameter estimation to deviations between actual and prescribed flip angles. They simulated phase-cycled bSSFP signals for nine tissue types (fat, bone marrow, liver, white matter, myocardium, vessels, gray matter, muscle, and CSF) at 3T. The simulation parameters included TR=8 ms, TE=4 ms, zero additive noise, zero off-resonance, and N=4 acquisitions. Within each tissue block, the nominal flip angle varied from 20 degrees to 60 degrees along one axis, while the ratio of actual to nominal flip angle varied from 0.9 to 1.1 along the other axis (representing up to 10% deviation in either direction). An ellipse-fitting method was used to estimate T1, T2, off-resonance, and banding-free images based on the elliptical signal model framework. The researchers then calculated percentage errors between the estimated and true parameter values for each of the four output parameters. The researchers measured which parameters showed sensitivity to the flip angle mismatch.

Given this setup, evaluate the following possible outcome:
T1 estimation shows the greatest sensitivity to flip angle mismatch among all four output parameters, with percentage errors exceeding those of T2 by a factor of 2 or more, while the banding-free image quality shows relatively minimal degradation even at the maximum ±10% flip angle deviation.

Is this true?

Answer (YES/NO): YES